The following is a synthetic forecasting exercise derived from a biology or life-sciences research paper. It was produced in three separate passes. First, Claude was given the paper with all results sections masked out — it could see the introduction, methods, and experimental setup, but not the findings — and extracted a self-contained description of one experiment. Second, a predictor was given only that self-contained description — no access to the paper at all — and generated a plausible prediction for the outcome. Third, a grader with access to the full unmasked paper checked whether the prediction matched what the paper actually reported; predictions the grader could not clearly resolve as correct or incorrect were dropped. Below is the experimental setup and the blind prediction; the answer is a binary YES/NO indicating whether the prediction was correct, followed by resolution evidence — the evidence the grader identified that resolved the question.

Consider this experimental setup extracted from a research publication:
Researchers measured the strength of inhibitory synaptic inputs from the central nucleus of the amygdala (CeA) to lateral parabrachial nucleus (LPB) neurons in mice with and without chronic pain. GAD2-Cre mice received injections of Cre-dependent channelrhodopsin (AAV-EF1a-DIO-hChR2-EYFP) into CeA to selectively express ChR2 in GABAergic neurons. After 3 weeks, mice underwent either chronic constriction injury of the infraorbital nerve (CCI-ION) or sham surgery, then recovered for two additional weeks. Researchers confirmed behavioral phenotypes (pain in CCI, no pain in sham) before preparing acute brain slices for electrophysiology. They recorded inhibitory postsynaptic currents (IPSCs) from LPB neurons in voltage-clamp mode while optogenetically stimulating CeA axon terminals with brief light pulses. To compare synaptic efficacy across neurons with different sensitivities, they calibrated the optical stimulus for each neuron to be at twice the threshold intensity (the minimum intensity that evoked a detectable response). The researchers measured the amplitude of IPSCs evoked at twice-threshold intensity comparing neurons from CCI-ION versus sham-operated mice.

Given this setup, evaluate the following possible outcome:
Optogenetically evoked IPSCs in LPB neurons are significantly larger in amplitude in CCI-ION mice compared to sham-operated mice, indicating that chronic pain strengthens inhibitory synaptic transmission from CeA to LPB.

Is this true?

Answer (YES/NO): NO